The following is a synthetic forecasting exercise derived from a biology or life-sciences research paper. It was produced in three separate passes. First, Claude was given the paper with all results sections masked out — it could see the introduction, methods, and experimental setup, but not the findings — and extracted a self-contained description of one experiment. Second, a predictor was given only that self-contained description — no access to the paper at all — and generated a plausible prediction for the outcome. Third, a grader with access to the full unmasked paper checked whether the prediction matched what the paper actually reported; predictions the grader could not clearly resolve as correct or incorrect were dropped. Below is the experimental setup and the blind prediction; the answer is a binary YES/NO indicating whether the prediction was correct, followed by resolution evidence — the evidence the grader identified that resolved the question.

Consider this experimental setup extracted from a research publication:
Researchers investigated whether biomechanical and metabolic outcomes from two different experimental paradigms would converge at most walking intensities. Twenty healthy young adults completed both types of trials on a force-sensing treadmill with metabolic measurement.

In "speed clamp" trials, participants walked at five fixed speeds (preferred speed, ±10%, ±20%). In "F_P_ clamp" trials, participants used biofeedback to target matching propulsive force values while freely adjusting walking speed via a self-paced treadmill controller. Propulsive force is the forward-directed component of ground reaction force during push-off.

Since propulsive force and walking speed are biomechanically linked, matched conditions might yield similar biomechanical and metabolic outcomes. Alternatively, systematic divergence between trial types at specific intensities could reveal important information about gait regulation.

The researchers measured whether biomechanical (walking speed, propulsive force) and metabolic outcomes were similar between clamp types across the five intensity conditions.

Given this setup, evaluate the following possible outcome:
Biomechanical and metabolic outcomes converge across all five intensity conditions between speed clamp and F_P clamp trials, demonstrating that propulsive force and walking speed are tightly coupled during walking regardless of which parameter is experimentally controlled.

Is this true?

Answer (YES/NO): NO